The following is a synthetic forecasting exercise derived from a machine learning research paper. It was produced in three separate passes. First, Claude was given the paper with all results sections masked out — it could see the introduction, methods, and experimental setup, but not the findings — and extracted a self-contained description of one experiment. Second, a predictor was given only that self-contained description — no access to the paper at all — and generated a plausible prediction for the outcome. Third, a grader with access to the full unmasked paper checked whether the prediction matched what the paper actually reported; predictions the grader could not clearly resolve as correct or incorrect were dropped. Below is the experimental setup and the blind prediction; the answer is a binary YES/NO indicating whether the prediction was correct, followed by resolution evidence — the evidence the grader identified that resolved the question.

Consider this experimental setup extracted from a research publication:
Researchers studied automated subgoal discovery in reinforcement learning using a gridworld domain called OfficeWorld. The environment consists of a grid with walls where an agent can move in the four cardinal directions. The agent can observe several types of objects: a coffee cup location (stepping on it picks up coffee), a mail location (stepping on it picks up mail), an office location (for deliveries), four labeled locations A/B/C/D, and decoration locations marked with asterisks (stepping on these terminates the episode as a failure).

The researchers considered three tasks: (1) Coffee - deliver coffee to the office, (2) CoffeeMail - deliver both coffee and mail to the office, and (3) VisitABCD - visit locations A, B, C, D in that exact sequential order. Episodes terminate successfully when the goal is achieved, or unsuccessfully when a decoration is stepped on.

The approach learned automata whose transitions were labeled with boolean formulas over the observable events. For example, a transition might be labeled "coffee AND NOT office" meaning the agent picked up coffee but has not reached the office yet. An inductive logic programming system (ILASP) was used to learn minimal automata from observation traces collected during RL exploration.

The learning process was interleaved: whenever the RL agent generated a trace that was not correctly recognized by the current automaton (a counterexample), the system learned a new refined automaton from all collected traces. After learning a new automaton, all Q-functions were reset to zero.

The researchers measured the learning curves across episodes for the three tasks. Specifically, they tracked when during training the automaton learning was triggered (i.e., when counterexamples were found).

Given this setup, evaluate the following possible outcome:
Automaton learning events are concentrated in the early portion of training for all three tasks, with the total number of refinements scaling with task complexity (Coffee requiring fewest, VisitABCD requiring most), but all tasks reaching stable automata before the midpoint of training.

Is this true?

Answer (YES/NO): NO